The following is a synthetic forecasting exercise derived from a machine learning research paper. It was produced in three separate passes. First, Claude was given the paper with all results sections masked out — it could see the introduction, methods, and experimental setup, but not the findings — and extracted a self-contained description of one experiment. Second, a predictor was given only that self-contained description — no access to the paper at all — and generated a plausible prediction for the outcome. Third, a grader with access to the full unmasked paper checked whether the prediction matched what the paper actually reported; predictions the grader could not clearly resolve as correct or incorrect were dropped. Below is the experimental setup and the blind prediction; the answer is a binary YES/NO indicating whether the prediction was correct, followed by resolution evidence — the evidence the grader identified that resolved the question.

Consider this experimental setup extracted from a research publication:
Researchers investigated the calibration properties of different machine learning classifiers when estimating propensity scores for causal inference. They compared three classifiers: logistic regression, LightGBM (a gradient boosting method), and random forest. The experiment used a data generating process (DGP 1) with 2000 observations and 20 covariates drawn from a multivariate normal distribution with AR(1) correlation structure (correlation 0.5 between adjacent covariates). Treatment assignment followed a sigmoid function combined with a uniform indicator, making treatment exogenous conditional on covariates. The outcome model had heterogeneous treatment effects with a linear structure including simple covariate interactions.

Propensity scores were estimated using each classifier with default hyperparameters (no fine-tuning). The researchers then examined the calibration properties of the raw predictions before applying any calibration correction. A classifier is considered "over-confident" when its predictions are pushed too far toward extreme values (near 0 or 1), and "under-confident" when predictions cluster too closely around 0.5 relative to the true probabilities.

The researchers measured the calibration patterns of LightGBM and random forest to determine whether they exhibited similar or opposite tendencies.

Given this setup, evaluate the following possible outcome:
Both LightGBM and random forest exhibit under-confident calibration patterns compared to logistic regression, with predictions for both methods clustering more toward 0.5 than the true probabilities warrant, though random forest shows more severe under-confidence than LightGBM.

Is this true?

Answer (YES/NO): NO